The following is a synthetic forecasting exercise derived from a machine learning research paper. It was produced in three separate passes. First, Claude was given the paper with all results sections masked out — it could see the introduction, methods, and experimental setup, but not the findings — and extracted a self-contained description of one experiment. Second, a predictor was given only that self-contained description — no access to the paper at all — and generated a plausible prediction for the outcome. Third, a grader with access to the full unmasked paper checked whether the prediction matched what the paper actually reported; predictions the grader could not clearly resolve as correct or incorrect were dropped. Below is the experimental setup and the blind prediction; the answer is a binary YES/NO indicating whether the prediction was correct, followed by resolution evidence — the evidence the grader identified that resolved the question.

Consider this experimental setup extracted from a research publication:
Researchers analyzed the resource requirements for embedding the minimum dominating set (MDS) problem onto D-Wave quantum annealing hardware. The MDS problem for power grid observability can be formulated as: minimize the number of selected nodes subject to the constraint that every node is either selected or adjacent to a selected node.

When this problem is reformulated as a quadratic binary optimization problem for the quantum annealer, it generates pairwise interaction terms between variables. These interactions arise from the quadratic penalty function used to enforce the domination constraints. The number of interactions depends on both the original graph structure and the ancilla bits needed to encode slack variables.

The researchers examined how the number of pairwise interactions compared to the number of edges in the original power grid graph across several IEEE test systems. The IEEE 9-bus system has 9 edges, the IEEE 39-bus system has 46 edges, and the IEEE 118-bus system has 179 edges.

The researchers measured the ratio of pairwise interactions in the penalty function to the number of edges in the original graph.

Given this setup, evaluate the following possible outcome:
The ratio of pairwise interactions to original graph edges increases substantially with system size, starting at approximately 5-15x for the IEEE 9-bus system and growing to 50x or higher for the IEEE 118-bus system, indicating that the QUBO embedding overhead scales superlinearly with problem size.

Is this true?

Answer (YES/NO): NO